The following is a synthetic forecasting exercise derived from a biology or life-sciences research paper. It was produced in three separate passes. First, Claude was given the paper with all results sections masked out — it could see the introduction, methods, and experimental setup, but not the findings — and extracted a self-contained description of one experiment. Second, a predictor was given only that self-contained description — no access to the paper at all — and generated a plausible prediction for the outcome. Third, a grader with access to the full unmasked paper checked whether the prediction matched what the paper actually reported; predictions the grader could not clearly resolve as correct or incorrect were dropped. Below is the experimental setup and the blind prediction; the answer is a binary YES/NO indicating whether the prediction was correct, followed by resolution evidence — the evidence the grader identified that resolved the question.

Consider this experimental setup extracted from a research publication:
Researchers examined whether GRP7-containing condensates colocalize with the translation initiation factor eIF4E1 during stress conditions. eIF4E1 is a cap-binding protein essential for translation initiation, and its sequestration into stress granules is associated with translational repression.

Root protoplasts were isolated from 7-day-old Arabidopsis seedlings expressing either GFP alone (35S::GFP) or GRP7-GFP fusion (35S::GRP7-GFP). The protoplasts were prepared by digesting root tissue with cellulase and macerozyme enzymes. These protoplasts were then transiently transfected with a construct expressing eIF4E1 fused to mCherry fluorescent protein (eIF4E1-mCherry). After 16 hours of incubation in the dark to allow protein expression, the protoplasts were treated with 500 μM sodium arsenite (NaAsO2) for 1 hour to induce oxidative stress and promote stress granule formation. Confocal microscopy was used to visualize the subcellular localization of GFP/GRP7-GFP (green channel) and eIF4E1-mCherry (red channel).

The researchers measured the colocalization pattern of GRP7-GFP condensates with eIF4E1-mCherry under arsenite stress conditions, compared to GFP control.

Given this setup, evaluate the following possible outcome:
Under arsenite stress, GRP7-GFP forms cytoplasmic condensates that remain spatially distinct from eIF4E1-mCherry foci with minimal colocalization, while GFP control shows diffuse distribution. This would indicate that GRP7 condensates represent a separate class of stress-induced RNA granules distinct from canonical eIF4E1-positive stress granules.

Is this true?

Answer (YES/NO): NO